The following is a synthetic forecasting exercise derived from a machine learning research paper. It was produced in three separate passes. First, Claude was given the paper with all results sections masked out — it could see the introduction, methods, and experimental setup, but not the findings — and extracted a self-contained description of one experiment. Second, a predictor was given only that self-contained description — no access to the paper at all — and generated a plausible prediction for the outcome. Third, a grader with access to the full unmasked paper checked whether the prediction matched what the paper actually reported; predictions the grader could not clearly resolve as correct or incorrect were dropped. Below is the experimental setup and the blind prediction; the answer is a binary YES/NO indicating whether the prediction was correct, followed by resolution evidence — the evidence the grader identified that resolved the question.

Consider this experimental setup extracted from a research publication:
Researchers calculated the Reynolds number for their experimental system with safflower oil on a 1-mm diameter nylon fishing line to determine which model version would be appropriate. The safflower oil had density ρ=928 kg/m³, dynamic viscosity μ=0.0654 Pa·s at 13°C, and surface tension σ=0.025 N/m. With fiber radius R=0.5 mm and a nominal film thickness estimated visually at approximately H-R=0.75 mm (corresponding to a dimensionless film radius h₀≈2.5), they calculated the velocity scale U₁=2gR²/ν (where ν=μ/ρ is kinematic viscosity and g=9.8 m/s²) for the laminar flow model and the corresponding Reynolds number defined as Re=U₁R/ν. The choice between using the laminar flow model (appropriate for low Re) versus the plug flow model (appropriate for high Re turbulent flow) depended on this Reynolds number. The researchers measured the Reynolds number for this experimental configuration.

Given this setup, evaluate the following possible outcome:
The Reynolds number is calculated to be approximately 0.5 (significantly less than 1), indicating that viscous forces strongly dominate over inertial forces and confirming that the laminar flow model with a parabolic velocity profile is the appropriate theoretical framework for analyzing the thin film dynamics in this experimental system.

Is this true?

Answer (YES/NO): YES